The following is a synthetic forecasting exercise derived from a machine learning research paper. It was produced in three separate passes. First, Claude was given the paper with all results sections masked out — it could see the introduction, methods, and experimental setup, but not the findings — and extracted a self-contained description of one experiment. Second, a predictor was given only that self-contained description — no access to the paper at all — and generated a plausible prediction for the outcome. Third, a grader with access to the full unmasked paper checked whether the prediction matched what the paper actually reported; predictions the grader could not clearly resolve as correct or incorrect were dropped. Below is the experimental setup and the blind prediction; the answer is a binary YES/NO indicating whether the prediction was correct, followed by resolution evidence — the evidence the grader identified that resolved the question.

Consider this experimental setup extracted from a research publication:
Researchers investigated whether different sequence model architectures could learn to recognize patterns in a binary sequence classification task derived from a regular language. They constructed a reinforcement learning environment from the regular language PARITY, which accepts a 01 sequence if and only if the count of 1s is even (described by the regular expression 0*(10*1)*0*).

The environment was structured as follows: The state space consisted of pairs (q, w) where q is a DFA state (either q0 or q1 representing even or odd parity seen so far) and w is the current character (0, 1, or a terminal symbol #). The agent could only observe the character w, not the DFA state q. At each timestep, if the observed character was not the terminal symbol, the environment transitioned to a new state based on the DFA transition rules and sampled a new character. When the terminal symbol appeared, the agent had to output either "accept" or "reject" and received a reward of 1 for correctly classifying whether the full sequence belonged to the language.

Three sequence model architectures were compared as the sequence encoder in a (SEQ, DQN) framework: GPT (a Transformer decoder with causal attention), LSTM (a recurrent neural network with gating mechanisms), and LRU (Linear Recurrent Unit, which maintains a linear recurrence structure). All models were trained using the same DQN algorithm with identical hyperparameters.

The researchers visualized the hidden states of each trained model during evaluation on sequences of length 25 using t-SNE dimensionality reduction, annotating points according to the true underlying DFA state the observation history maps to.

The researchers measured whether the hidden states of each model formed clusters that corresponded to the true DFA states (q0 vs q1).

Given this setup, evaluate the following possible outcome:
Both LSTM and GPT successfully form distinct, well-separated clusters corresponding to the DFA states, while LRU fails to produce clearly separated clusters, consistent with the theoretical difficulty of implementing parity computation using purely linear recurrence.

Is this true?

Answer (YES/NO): NO